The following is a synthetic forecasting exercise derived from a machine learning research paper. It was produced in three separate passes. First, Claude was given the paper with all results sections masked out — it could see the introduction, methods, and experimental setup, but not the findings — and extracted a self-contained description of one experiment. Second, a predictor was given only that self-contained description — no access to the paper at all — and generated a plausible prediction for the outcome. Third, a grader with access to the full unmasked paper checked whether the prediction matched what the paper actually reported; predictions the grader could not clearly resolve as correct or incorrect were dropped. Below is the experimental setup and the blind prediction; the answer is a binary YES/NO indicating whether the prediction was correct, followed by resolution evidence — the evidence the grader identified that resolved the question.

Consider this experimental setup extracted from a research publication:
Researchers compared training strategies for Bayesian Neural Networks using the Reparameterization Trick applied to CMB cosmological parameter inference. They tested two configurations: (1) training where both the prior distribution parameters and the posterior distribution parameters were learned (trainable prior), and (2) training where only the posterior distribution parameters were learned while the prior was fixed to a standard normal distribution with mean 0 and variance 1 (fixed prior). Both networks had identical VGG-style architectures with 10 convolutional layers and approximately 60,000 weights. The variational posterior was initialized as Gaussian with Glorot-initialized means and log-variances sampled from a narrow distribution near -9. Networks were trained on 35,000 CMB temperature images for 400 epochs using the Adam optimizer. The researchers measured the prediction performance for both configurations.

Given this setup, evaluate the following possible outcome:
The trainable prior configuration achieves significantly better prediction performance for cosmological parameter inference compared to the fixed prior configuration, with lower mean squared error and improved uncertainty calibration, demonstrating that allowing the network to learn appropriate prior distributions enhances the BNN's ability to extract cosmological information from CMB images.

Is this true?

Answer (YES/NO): NO